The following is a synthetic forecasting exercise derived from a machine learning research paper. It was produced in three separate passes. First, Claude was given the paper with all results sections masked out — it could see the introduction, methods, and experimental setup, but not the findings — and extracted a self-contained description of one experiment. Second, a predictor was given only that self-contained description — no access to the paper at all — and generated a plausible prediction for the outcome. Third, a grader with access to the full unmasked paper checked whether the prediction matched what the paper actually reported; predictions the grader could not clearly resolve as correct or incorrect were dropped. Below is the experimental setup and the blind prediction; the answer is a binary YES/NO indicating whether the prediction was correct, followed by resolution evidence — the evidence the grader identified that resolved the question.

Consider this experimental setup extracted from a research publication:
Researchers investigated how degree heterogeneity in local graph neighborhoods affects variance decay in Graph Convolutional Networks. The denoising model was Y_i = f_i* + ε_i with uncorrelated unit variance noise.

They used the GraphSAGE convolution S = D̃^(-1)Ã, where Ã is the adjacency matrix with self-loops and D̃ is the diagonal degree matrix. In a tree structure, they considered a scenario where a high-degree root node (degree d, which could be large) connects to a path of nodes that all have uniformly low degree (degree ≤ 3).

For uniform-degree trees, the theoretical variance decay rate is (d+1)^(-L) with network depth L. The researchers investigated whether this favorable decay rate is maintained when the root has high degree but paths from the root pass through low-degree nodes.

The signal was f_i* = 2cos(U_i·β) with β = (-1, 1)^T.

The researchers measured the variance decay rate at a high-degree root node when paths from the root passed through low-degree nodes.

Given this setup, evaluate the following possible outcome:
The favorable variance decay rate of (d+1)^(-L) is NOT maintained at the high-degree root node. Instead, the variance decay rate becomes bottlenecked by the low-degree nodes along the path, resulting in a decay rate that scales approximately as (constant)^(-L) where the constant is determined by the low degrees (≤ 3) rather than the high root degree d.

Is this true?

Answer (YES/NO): YES